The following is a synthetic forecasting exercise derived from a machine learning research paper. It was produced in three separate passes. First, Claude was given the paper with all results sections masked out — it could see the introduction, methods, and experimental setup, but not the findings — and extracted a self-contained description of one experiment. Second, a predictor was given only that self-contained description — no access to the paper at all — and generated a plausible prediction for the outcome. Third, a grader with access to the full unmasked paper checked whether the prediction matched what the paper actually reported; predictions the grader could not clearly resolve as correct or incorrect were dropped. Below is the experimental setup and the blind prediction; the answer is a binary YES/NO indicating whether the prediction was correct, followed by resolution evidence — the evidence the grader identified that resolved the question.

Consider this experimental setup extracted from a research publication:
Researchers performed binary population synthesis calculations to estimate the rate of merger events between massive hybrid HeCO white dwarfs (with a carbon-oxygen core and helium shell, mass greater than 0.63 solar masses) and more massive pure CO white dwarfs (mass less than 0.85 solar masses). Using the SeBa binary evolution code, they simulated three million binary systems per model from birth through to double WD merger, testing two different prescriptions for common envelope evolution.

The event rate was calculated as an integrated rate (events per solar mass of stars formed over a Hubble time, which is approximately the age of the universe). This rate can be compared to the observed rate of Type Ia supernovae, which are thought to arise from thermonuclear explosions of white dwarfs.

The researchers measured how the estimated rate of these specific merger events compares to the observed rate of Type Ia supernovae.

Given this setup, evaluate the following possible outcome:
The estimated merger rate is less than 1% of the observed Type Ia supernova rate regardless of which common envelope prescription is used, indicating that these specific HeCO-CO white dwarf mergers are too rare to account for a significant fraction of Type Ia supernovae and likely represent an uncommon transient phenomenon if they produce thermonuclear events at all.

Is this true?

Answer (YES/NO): NO